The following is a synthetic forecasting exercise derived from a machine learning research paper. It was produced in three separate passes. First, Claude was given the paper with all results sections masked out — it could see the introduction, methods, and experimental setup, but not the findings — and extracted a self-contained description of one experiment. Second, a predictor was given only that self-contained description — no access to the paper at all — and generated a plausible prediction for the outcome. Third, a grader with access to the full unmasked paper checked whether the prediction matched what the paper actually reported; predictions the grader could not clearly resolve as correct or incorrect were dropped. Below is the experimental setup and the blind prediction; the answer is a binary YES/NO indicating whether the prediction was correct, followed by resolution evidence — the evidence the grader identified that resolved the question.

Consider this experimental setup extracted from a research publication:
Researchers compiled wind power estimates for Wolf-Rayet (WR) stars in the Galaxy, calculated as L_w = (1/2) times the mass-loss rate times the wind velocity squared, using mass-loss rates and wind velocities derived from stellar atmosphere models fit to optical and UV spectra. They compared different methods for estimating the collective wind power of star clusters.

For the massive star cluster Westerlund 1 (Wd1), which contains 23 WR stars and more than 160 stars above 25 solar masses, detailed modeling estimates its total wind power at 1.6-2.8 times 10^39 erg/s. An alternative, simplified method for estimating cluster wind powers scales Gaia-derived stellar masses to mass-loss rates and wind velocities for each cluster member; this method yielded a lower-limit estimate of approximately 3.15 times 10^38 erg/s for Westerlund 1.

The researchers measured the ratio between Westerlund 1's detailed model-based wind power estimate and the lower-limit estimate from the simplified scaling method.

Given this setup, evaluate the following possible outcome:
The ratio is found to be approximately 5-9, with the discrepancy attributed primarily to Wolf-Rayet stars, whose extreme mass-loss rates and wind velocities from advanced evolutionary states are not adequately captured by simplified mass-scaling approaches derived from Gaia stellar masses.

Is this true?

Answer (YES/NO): NO